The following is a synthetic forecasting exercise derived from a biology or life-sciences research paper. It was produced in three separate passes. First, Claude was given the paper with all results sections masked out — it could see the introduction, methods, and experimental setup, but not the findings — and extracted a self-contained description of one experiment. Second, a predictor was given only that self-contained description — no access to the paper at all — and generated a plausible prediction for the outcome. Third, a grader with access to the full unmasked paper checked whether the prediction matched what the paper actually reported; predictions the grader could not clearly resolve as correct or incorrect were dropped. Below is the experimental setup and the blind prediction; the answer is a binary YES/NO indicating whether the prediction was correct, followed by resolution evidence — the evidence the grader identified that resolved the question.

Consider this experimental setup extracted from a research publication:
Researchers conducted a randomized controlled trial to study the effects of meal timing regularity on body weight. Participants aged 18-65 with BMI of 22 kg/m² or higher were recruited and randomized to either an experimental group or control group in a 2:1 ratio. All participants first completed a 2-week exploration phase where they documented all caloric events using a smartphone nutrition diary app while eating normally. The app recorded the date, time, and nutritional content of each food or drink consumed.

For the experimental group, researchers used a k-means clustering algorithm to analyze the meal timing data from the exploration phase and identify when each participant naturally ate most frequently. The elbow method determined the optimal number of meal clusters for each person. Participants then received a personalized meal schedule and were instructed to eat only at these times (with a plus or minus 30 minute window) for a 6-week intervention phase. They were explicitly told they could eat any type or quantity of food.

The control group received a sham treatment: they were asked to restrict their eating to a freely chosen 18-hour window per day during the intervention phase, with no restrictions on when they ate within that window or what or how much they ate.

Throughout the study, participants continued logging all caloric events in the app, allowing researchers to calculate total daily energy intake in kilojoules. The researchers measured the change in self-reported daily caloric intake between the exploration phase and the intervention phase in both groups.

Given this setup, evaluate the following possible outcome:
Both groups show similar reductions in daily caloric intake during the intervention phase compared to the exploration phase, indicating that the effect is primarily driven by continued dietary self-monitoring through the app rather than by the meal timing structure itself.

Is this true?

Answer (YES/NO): NO